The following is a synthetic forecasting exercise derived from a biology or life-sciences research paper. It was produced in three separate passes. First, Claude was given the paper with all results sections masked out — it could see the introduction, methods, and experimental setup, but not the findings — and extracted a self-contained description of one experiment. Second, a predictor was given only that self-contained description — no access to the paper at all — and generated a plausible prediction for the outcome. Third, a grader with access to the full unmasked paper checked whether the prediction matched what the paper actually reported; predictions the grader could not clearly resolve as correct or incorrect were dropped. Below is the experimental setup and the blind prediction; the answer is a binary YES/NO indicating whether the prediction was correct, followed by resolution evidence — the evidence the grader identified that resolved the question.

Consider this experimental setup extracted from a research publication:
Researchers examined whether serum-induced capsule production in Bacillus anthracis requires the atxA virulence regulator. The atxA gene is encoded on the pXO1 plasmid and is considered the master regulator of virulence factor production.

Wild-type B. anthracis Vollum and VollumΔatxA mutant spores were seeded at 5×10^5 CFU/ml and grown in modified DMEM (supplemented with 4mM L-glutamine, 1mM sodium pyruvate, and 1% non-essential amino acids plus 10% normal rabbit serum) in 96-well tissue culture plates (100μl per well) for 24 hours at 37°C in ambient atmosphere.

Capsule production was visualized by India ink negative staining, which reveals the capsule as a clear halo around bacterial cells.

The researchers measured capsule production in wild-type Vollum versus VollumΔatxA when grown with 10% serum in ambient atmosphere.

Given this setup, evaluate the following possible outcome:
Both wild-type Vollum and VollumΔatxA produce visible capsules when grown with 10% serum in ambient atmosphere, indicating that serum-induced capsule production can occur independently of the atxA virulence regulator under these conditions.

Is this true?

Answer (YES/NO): NO